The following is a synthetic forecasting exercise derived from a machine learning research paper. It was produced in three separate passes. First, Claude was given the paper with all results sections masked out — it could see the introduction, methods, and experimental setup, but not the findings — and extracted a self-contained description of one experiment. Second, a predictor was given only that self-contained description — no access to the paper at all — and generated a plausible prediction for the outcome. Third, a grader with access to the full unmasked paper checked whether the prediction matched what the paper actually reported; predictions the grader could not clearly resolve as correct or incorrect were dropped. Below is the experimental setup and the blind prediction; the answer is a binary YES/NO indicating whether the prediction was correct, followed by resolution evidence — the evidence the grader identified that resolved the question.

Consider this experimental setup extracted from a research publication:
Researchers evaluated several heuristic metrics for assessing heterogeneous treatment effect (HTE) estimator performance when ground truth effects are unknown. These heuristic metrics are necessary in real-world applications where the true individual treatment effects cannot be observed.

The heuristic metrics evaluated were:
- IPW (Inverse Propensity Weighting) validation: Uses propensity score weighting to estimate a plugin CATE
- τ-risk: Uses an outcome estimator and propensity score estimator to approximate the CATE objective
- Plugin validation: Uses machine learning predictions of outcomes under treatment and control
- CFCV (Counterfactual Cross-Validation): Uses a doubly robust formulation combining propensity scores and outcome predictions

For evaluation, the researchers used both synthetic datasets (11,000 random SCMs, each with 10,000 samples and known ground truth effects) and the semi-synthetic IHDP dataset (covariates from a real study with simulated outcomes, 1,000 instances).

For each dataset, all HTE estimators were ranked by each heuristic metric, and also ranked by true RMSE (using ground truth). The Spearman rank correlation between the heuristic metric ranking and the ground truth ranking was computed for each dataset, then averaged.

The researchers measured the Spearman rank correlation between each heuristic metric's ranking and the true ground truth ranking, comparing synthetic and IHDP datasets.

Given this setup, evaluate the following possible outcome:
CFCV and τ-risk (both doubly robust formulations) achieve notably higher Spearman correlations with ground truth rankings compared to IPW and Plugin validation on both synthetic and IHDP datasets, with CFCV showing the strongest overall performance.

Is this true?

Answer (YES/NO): NO